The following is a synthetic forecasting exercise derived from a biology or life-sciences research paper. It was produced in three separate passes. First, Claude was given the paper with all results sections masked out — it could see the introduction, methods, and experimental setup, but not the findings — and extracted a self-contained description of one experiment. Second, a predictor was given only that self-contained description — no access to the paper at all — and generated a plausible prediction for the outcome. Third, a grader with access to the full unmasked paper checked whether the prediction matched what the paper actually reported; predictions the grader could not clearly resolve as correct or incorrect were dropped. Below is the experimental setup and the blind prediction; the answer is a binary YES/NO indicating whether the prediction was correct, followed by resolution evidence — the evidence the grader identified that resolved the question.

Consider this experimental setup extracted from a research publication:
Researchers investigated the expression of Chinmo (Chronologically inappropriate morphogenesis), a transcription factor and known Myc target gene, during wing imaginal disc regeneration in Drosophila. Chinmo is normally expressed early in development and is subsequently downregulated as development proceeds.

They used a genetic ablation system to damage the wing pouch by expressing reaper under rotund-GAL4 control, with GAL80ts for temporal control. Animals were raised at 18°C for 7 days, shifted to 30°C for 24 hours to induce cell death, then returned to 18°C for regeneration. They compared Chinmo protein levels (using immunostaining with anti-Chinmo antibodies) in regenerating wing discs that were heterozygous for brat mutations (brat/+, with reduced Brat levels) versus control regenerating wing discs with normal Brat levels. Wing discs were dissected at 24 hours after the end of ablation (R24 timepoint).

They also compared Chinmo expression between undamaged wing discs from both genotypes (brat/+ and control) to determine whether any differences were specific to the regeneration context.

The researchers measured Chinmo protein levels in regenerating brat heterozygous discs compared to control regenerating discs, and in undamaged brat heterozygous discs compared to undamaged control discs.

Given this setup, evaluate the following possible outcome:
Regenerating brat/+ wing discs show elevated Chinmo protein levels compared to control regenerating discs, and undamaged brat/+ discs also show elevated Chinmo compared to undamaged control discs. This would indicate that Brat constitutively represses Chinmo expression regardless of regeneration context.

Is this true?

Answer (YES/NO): NO